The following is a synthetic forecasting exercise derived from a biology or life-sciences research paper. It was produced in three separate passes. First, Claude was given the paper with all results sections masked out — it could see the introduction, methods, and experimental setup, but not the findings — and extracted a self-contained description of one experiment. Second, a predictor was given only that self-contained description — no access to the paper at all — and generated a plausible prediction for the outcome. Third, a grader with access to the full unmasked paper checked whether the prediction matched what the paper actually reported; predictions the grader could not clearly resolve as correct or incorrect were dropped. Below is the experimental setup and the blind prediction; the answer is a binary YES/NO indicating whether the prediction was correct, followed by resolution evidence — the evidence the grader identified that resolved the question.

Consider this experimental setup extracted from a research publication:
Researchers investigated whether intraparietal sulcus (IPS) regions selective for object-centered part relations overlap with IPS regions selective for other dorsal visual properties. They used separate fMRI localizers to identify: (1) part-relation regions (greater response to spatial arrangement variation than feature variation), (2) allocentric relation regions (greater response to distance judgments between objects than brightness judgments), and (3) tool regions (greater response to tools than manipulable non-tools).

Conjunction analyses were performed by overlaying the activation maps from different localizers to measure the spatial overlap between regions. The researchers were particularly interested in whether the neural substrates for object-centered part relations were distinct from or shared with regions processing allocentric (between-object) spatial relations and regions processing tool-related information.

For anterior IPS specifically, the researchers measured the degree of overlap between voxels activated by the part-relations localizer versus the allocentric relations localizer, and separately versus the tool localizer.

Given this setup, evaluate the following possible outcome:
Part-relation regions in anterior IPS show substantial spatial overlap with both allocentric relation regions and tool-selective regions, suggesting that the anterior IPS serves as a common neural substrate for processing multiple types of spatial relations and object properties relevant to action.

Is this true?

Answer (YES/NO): NO